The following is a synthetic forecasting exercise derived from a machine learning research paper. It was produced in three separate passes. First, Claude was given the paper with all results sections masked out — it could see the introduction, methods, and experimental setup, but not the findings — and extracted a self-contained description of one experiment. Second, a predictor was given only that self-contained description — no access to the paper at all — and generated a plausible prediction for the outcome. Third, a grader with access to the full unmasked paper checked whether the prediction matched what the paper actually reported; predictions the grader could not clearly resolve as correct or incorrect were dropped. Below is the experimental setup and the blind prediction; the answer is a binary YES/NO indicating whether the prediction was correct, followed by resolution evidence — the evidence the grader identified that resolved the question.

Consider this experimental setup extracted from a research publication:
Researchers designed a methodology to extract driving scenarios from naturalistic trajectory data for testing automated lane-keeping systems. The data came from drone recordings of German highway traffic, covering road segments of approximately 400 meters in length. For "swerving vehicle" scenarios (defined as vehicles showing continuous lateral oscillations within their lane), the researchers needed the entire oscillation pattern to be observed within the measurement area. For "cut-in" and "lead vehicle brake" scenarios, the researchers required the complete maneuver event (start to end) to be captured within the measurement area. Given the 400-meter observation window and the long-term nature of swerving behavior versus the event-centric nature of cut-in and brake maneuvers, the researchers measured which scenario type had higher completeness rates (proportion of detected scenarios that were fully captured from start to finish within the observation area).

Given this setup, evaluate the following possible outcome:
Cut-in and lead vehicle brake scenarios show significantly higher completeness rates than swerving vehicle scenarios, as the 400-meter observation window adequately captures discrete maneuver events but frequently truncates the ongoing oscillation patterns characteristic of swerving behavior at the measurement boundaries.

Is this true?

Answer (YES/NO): YES